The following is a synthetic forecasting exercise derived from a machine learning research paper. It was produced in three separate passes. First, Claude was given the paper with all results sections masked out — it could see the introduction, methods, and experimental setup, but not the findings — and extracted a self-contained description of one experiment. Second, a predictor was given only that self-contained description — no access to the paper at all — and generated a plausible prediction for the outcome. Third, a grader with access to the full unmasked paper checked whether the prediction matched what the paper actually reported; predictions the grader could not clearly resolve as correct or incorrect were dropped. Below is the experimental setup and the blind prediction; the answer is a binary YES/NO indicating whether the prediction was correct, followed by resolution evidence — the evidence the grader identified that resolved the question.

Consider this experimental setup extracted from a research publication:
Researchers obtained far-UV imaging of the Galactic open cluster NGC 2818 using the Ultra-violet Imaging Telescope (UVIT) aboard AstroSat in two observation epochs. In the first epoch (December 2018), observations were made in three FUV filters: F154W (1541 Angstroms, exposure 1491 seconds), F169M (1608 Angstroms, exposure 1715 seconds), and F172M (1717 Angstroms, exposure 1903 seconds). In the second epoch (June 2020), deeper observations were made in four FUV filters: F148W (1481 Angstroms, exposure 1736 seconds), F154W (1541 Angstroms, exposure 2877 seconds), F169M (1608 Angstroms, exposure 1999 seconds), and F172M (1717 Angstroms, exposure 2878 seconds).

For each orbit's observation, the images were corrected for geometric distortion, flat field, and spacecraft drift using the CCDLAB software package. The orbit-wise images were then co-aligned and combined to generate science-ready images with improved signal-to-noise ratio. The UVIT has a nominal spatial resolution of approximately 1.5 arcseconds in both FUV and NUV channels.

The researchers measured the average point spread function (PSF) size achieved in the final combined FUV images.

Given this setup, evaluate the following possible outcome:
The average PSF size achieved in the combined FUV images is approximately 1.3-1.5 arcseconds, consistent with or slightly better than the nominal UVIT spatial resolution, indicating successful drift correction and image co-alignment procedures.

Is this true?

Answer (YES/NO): NO